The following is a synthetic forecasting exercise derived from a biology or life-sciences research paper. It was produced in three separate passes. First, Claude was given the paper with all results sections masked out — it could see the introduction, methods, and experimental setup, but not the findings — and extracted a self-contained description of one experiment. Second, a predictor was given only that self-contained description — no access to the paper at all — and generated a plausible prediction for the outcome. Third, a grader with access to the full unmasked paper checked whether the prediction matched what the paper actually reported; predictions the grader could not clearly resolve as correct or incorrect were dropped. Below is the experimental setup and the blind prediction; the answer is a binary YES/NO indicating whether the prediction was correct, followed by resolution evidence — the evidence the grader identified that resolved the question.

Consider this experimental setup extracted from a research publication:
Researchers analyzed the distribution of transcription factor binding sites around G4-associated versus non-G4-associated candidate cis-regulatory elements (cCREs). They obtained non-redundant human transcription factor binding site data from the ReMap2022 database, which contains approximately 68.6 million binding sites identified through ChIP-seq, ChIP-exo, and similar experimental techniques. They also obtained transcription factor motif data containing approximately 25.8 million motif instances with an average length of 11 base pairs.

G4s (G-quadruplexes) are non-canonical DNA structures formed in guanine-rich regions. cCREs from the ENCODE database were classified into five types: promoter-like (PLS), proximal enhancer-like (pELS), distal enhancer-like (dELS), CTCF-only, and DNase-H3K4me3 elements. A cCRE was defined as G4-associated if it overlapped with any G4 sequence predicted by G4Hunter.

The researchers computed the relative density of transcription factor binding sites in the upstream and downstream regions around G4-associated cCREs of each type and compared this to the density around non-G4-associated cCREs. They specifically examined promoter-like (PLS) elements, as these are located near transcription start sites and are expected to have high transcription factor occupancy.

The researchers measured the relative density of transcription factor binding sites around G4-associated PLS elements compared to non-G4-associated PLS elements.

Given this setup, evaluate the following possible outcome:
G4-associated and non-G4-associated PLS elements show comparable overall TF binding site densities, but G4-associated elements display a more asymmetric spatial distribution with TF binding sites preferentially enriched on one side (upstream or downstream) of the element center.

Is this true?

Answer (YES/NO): NO